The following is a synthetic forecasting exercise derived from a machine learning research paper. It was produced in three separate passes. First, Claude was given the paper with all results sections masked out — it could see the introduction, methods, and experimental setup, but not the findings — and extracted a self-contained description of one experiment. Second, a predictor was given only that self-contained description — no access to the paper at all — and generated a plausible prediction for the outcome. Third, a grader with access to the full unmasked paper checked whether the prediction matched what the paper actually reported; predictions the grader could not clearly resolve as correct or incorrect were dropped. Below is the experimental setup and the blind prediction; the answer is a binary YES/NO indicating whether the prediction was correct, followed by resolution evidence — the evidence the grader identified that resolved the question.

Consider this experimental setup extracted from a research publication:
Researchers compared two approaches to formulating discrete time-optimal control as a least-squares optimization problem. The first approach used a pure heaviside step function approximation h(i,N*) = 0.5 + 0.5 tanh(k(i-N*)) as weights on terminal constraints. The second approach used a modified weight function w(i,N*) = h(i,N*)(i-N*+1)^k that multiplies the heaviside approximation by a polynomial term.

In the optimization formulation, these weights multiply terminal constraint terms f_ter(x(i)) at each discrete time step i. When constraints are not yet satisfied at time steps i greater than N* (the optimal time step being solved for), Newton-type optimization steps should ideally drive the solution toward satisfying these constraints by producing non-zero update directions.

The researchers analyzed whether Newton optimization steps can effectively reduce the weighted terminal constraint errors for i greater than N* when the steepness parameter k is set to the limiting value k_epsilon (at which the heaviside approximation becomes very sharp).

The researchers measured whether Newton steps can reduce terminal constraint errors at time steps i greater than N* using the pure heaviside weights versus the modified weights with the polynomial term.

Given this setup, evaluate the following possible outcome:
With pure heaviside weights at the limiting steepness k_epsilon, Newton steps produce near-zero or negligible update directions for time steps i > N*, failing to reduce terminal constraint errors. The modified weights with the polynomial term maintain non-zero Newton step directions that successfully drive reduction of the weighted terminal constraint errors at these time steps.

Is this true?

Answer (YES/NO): YES